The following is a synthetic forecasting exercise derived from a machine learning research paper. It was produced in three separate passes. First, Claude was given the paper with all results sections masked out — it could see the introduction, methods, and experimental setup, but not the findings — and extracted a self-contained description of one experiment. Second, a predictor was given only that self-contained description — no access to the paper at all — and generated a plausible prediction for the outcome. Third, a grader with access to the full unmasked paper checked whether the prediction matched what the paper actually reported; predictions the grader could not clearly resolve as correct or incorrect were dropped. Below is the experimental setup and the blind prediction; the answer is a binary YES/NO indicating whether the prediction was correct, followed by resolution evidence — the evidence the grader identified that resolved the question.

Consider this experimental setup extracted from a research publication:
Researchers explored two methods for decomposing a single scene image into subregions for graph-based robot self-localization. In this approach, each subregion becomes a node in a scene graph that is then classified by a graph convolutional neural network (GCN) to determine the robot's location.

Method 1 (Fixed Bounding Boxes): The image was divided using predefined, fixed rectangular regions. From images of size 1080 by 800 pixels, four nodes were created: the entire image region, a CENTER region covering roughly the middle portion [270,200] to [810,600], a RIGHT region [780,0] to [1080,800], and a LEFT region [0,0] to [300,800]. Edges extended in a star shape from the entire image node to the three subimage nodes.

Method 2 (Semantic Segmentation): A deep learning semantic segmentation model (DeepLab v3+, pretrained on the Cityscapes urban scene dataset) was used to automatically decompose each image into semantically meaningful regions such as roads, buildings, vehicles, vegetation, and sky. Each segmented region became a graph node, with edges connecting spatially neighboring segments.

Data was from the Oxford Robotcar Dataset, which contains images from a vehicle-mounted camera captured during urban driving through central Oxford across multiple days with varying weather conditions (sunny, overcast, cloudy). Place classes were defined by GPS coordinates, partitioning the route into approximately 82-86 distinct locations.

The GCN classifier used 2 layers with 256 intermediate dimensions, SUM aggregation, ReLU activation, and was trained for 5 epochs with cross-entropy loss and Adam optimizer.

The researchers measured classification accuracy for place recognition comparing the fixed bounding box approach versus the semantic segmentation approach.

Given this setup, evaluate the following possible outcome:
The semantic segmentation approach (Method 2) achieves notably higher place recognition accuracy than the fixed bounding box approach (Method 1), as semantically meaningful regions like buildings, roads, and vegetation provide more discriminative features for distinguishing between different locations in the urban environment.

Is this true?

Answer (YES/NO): NO